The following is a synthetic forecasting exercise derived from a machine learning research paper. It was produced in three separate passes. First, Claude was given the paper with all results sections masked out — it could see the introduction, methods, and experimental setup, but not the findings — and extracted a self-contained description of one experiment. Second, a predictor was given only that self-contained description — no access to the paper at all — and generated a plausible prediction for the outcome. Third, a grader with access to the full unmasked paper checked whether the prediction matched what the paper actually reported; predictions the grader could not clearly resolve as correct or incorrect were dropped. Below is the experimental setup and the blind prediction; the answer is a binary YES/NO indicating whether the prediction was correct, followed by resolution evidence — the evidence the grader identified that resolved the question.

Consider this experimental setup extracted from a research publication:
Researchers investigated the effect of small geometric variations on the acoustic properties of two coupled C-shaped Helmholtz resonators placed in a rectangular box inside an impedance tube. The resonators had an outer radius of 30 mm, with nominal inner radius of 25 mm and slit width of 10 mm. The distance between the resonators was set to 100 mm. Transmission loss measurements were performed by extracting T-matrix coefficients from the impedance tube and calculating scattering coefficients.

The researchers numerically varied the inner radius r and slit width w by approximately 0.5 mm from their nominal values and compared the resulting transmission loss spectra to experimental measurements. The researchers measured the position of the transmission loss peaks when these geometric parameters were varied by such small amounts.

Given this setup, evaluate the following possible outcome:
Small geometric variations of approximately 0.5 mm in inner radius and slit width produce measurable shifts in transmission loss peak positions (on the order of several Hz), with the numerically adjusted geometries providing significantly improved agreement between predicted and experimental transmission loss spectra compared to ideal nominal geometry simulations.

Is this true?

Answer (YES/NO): NO